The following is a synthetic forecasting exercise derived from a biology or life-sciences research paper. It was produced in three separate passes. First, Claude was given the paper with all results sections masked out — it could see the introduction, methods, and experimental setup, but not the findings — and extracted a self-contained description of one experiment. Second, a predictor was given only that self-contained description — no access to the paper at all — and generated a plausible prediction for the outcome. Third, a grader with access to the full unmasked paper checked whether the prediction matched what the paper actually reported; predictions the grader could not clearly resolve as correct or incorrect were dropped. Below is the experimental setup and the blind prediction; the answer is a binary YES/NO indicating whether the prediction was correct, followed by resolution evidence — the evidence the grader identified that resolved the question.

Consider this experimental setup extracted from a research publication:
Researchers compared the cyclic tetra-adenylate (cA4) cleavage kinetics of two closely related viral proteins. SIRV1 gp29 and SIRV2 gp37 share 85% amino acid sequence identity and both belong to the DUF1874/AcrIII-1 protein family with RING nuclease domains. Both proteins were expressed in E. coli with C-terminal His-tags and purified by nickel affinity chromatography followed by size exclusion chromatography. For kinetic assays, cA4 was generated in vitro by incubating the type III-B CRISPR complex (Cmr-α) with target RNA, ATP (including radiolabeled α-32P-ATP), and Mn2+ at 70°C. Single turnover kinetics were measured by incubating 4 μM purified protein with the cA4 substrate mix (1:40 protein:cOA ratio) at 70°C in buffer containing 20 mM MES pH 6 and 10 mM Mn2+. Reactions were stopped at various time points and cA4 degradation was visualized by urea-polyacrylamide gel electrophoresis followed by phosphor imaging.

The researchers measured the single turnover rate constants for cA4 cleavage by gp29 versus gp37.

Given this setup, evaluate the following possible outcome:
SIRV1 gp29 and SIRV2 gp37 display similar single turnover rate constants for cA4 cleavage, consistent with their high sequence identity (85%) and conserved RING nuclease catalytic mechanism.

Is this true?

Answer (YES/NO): NO